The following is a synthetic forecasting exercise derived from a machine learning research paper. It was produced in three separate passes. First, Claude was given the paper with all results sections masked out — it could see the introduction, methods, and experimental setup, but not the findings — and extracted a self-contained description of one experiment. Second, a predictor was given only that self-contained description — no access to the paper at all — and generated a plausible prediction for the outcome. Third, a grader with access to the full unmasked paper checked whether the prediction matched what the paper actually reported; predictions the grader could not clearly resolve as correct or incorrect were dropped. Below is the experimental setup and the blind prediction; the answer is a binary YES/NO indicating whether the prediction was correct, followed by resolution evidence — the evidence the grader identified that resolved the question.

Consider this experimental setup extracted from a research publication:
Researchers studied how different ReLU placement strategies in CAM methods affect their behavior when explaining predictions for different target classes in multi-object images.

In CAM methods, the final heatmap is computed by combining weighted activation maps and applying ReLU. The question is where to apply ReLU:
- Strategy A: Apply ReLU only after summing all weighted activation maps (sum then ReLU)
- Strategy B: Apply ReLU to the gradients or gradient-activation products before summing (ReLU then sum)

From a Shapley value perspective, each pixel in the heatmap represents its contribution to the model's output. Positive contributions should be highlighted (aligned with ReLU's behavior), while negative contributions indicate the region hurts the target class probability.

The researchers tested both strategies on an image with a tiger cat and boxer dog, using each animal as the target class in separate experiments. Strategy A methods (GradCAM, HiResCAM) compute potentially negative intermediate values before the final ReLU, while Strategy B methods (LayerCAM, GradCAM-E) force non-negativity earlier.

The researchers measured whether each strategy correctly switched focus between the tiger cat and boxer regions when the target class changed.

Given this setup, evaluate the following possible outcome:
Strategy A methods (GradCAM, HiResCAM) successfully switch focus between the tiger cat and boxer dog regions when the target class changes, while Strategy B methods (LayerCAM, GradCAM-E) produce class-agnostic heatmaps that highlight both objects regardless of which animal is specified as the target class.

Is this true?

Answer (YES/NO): YES